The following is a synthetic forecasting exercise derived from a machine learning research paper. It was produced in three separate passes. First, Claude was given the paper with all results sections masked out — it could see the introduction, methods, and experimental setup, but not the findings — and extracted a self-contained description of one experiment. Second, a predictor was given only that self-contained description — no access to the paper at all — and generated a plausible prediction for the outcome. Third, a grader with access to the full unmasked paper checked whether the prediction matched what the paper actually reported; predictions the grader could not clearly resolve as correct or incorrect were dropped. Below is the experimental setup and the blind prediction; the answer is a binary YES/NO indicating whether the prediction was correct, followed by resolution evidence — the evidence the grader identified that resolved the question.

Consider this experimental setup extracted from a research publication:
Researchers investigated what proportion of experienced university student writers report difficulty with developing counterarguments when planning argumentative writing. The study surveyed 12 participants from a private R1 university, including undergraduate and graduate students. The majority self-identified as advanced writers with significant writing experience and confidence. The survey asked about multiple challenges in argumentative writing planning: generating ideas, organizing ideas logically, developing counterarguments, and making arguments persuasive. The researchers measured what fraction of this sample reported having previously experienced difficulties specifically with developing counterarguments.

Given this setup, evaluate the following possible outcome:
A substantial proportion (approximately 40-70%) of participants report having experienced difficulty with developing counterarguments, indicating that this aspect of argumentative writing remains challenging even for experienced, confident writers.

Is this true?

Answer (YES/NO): NO